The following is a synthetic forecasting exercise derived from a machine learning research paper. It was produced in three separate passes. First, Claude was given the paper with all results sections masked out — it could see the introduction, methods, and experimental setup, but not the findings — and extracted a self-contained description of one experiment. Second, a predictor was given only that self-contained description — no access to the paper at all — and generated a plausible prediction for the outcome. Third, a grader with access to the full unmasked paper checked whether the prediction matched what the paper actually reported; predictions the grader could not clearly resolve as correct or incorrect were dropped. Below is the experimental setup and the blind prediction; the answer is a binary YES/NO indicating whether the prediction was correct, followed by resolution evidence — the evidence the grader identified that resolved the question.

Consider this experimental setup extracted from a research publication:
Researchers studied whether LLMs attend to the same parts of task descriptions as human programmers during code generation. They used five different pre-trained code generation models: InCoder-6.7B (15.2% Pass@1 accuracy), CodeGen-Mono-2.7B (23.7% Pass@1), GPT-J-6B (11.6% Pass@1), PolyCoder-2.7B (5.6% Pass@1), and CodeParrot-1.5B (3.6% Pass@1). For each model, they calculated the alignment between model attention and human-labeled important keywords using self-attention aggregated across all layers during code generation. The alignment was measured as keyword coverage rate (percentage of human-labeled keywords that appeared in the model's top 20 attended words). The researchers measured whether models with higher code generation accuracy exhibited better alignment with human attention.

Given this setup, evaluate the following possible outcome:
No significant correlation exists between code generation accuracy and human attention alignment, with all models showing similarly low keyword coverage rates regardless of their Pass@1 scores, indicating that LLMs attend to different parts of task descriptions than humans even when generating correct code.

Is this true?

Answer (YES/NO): YES